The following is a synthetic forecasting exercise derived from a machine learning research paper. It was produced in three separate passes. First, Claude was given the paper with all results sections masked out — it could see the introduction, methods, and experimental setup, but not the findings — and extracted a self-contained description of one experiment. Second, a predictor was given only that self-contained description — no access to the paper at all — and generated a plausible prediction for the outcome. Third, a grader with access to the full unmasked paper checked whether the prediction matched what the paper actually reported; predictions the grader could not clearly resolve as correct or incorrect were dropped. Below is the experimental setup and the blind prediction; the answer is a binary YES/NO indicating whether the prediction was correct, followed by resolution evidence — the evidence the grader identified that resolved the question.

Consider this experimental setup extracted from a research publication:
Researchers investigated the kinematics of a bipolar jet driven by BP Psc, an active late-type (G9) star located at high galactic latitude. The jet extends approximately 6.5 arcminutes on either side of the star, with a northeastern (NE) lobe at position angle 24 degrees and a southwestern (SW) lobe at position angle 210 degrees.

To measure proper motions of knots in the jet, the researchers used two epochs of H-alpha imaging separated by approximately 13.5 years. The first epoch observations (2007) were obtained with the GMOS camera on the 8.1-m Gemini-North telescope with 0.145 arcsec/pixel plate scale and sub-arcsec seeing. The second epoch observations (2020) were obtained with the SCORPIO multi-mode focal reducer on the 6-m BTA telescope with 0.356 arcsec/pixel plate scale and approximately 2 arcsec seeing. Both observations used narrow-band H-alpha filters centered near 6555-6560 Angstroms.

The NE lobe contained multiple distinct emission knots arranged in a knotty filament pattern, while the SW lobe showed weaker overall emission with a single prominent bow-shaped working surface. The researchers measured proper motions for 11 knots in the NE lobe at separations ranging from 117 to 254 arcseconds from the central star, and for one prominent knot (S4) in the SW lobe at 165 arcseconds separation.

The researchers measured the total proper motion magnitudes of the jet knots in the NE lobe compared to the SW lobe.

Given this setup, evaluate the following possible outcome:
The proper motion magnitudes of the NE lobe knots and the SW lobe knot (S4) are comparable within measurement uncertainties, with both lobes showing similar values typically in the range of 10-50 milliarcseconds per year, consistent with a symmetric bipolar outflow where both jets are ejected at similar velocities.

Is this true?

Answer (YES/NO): NO